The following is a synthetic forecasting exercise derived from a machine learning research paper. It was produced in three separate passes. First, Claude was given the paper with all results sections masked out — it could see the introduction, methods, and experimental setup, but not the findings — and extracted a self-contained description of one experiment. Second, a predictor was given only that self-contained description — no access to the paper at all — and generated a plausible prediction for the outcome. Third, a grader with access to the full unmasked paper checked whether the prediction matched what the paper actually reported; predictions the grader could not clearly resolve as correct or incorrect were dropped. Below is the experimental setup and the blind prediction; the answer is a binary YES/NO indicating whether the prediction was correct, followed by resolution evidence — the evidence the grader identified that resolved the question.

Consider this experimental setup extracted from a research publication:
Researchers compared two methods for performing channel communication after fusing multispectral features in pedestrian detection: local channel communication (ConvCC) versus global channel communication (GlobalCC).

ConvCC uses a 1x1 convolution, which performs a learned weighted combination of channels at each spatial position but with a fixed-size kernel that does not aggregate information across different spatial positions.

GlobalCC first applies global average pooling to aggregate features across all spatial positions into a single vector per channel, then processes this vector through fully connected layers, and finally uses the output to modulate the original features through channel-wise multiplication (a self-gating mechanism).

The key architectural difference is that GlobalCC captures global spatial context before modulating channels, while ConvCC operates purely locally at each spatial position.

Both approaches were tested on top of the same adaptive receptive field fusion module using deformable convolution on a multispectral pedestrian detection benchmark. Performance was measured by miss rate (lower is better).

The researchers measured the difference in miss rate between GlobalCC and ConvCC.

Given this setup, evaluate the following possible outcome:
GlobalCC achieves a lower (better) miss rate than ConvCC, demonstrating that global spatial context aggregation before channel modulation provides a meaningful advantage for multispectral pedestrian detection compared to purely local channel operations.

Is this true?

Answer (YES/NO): YES